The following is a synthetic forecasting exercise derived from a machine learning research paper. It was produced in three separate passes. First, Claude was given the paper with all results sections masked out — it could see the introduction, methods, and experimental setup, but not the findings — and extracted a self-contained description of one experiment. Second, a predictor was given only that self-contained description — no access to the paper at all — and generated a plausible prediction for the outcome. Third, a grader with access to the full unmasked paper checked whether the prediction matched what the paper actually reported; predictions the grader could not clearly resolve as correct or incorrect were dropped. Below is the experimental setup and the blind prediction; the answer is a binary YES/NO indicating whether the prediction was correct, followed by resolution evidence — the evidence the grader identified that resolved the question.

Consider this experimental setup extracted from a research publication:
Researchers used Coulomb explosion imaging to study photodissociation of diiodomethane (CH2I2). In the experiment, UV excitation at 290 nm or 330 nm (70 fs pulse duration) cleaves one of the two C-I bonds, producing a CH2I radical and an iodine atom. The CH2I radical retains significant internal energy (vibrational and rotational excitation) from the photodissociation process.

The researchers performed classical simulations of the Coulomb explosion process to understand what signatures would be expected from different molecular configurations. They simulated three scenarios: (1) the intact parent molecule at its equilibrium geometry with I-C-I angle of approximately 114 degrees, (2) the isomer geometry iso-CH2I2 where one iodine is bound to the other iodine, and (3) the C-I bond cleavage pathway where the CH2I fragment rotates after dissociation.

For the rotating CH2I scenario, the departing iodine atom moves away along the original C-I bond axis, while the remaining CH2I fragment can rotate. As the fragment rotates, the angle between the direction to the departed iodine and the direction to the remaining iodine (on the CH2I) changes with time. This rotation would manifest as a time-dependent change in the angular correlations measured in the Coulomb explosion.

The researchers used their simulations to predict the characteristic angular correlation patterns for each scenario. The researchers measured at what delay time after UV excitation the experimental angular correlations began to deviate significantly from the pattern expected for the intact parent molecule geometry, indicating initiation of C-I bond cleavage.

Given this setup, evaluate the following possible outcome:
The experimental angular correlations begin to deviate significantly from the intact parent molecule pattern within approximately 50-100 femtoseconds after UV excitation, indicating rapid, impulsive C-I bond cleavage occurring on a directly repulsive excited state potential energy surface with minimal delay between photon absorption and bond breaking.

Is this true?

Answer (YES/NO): YES